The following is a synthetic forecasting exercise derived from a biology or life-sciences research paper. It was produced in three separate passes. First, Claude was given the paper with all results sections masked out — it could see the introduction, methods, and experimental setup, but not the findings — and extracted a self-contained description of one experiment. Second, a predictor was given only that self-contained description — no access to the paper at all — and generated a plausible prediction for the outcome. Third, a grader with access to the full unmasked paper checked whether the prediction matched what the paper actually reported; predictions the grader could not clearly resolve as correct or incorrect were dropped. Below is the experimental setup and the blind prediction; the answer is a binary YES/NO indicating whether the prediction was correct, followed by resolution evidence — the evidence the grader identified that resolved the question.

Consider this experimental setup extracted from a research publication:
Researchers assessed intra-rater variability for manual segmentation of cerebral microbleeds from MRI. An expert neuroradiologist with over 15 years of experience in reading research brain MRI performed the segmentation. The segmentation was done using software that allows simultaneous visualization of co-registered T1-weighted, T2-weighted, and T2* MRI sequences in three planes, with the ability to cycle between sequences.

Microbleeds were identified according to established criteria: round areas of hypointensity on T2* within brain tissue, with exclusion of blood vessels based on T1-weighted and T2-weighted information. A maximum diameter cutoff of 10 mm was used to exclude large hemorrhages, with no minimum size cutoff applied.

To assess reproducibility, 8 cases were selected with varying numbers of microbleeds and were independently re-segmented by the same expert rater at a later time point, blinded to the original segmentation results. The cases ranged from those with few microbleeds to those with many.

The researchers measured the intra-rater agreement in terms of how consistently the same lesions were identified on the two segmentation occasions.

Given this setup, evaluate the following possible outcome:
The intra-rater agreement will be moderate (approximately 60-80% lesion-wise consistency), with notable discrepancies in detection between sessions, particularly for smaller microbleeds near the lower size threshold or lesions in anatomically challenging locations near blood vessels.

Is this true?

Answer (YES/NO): NO